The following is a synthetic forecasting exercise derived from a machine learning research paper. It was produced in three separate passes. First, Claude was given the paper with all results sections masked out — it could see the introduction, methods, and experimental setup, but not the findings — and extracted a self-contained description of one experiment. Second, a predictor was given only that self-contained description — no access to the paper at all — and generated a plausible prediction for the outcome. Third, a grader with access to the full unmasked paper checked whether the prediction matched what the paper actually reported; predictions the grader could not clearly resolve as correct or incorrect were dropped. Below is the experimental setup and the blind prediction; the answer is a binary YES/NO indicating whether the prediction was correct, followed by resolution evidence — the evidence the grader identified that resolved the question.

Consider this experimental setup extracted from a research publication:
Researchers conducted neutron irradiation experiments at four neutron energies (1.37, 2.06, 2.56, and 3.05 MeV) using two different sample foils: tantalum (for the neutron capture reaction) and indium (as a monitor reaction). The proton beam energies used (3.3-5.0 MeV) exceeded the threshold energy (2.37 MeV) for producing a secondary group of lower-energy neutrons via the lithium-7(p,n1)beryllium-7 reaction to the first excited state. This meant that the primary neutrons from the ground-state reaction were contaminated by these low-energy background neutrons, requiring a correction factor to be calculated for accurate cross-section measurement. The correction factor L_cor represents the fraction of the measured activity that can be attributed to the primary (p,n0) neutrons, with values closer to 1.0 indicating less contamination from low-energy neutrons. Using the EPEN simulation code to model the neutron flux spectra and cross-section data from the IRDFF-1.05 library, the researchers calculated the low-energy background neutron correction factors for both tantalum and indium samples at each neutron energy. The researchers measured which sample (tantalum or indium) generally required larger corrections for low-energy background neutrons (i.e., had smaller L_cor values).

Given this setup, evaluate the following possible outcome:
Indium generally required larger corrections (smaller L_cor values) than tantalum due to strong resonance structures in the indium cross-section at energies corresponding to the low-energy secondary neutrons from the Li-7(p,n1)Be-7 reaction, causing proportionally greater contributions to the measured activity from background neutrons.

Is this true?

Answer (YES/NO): NO